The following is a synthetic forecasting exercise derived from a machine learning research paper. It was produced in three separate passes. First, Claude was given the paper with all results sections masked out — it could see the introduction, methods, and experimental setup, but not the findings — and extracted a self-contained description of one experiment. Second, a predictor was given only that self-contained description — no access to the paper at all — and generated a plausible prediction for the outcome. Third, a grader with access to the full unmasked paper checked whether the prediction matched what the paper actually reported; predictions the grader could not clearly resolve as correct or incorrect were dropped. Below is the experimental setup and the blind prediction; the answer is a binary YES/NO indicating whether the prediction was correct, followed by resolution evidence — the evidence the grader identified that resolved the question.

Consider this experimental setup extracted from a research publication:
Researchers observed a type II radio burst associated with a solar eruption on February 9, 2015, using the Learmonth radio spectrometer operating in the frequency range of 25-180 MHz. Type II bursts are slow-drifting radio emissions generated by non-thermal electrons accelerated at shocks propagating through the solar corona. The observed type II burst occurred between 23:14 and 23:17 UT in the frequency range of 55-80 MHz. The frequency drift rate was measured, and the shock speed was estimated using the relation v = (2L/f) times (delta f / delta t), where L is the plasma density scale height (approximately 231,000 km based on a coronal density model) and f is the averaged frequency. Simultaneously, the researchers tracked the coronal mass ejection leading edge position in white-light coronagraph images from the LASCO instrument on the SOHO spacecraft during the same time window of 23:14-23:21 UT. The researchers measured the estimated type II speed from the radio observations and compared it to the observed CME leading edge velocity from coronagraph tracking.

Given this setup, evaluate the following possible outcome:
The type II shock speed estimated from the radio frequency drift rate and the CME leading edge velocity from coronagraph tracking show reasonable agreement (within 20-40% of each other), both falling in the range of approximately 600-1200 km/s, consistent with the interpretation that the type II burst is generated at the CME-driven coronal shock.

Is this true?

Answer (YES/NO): YES